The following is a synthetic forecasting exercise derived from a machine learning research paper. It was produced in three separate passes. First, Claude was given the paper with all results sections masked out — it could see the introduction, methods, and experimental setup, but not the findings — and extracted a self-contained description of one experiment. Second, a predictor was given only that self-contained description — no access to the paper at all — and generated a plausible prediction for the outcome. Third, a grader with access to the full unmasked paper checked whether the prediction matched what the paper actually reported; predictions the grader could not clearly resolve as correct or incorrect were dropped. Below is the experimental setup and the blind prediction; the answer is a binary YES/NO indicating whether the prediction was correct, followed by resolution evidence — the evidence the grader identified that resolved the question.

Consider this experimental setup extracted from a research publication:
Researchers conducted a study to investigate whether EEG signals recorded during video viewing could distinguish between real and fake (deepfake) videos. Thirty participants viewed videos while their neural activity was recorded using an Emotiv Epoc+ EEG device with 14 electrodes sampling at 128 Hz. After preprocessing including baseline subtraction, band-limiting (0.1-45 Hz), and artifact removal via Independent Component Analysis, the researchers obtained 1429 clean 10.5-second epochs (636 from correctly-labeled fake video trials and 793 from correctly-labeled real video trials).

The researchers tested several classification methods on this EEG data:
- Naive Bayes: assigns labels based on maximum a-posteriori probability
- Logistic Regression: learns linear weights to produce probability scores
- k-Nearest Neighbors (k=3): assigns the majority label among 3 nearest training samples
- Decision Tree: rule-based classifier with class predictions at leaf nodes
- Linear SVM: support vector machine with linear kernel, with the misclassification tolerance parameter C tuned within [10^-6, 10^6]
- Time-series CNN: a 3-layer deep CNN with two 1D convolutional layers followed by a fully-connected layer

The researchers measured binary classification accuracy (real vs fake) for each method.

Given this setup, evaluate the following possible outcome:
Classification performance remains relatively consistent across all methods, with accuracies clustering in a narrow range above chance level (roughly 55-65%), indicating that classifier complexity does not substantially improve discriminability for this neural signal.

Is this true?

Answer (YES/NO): NO